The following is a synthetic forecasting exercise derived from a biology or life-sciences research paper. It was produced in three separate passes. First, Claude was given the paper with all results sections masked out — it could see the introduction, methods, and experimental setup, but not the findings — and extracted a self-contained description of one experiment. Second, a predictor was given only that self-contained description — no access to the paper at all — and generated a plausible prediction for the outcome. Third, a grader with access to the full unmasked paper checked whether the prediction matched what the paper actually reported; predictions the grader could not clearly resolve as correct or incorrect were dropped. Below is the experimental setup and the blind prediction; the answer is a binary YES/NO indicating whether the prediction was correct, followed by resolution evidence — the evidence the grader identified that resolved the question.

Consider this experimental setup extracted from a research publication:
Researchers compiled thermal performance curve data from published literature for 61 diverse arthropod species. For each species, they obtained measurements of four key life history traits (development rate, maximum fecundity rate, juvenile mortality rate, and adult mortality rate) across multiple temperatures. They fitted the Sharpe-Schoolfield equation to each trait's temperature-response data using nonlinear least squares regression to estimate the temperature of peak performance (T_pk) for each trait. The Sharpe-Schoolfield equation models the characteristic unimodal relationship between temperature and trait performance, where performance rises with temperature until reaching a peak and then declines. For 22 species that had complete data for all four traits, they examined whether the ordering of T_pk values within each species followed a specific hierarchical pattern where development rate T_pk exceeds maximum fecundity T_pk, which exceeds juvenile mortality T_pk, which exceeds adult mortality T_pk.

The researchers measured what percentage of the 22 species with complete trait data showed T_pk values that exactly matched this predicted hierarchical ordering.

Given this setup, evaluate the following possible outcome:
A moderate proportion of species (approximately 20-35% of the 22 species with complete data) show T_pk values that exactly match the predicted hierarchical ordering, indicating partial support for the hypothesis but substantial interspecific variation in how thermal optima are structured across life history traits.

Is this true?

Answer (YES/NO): NO